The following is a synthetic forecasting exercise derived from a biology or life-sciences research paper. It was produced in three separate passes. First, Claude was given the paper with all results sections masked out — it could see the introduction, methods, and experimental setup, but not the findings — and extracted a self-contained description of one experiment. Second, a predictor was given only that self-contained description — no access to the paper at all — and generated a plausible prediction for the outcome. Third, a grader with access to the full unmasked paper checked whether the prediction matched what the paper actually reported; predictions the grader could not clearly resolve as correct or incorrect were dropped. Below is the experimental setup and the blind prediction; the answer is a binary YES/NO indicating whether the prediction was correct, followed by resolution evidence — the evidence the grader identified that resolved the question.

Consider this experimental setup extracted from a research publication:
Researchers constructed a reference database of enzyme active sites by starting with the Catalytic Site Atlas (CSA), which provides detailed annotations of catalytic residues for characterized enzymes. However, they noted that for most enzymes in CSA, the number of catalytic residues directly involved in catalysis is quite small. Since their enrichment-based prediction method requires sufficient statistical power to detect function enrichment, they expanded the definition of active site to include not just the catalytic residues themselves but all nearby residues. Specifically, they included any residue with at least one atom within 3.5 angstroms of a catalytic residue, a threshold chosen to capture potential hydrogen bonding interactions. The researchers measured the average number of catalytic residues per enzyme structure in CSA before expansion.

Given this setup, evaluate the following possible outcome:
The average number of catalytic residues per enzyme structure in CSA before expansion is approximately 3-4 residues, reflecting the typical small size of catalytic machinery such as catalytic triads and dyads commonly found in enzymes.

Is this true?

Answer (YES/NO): YES